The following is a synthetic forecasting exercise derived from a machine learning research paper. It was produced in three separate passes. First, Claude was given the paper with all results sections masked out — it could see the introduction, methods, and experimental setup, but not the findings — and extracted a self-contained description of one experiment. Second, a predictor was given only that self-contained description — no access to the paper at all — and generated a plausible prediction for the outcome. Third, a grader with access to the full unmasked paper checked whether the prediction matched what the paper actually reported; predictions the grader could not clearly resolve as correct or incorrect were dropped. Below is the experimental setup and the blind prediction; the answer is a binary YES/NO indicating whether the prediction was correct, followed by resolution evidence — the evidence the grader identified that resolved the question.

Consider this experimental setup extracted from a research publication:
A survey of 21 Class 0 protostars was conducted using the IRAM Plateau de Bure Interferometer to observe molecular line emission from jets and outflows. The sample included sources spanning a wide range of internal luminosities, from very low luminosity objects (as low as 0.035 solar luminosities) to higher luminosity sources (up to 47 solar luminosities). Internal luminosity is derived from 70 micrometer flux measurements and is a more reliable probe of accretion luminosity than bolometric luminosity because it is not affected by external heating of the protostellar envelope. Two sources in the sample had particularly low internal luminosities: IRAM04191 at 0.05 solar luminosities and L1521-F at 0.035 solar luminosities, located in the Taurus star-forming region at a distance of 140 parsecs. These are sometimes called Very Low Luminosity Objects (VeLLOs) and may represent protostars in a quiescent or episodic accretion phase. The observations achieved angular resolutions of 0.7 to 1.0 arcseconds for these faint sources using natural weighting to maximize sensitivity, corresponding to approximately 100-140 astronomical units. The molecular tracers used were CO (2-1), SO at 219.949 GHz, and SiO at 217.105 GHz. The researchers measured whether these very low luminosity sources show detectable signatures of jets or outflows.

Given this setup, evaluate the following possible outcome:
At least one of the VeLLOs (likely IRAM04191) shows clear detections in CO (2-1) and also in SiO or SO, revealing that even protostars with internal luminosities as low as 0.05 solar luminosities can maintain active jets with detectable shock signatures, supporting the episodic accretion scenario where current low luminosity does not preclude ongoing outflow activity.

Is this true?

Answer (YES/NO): NO